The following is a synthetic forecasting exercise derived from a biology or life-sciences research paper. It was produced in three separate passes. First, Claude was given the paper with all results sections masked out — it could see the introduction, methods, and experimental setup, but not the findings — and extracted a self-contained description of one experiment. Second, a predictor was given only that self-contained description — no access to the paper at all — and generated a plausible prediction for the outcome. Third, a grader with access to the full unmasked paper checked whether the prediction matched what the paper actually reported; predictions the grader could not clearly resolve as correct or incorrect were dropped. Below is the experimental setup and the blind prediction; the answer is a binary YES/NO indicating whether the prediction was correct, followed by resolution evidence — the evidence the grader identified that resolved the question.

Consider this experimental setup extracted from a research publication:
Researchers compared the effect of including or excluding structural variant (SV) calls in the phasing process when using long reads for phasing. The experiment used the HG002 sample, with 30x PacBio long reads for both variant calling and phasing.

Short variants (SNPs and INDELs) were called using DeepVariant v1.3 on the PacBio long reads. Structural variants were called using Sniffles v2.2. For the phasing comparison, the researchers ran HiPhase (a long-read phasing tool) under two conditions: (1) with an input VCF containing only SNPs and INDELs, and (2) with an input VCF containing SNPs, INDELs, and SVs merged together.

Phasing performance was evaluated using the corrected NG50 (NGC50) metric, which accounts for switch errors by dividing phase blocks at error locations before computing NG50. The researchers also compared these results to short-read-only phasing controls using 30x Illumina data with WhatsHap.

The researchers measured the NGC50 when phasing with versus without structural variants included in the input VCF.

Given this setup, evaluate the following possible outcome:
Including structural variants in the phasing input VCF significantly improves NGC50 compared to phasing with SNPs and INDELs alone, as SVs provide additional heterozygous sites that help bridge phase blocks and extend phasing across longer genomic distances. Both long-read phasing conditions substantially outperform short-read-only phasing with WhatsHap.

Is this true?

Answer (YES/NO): NO